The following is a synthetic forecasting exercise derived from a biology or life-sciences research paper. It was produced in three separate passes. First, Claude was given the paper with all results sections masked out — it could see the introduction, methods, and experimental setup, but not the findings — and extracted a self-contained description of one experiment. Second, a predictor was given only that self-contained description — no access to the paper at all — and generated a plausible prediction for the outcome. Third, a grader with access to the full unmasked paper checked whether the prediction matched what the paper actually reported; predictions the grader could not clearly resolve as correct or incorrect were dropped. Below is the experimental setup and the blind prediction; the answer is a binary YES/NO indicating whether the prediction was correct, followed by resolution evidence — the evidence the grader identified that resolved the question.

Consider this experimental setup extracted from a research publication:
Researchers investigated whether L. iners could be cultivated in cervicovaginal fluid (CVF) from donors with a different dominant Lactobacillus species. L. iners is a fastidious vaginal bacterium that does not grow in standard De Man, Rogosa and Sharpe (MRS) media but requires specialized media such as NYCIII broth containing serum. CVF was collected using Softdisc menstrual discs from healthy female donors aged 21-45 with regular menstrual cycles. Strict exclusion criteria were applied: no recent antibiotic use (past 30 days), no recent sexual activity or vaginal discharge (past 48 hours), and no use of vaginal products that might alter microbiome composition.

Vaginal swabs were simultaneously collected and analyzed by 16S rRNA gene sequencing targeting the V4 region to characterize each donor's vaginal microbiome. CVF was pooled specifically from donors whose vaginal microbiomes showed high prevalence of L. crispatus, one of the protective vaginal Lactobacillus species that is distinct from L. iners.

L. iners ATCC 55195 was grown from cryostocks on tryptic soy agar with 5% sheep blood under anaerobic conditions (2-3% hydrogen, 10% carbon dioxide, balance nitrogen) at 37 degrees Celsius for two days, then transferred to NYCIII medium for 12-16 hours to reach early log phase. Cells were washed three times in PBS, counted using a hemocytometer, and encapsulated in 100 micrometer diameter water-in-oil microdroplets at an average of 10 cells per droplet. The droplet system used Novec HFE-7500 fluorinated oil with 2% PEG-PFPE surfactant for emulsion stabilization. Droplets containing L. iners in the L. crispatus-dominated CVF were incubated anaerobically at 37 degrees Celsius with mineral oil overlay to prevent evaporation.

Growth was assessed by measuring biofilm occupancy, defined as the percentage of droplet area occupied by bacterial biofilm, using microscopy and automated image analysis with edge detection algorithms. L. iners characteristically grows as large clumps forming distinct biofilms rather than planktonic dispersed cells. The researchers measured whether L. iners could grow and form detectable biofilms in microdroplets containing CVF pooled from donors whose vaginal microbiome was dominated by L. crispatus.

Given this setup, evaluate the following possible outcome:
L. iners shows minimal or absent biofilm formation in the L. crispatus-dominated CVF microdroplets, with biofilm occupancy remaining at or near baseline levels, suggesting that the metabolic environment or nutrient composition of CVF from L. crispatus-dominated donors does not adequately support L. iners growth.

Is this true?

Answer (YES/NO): NO